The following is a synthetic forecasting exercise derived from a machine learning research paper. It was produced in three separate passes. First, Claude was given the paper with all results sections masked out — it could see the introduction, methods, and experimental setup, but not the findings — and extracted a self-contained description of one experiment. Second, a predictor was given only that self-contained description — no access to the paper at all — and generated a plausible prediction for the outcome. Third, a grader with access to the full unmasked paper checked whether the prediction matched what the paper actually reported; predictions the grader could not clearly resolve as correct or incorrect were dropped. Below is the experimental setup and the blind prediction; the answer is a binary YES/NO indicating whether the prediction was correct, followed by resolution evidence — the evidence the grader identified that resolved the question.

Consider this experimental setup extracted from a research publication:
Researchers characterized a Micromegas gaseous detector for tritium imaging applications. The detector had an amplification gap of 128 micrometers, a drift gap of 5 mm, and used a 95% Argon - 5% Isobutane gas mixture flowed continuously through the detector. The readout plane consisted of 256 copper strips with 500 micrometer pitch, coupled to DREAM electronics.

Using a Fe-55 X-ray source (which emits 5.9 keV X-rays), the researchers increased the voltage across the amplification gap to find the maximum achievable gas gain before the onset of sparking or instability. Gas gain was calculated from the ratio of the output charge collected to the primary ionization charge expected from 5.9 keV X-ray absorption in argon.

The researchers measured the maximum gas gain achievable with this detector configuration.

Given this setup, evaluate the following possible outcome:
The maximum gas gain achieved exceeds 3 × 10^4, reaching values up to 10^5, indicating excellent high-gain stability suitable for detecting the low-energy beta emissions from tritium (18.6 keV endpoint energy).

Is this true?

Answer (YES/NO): NO